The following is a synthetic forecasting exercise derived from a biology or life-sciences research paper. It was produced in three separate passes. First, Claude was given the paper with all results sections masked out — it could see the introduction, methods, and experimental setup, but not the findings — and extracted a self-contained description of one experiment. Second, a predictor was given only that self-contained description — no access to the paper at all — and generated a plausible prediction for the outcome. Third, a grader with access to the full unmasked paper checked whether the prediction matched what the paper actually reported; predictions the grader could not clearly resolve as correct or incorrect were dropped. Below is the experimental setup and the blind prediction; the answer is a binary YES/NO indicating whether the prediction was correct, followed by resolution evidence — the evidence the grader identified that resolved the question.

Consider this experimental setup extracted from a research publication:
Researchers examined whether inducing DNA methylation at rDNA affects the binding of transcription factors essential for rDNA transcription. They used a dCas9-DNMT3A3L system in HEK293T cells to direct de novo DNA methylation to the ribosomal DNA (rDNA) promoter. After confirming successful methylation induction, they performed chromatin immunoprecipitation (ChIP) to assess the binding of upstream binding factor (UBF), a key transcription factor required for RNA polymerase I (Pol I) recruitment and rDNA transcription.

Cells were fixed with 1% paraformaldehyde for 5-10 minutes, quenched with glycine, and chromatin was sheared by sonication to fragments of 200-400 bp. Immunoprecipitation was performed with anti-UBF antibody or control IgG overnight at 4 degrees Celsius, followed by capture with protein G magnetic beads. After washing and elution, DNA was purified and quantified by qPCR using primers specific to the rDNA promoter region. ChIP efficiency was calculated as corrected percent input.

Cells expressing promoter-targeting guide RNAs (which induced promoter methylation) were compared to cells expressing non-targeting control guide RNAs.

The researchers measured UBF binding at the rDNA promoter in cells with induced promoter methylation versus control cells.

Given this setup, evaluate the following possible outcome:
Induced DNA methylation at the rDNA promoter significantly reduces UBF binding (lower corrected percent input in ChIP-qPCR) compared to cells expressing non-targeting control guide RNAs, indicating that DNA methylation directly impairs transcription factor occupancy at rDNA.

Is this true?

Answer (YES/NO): NO